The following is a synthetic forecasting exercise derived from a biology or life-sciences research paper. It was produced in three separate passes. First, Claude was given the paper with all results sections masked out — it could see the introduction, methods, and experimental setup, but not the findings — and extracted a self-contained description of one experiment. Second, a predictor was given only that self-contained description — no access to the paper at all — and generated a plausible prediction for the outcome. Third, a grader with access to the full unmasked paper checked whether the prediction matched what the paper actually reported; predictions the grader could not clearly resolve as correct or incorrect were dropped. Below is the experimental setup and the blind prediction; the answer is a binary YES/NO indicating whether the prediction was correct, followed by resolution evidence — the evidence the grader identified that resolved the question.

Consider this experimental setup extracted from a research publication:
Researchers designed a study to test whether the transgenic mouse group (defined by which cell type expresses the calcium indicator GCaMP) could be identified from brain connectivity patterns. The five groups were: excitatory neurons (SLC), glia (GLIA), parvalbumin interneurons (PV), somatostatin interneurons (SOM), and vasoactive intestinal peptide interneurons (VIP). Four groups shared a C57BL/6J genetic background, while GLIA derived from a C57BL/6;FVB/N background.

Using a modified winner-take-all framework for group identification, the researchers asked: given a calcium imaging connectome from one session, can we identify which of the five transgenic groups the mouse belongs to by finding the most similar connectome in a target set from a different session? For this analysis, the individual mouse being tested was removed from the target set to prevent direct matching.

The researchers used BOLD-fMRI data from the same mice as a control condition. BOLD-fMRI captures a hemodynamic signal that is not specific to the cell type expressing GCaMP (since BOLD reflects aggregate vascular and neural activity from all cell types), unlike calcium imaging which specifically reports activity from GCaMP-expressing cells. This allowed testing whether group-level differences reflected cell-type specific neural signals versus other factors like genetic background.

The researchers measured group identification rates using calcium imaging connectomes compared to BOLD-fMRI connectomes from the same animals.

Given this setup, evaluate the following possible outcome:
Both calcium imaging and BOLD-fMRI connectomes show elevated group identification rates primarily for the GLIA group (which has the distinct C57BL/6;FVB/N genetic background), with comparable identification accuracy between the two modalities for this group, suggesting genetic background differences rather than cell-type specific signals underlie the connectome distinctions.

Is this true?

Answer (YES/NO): NO